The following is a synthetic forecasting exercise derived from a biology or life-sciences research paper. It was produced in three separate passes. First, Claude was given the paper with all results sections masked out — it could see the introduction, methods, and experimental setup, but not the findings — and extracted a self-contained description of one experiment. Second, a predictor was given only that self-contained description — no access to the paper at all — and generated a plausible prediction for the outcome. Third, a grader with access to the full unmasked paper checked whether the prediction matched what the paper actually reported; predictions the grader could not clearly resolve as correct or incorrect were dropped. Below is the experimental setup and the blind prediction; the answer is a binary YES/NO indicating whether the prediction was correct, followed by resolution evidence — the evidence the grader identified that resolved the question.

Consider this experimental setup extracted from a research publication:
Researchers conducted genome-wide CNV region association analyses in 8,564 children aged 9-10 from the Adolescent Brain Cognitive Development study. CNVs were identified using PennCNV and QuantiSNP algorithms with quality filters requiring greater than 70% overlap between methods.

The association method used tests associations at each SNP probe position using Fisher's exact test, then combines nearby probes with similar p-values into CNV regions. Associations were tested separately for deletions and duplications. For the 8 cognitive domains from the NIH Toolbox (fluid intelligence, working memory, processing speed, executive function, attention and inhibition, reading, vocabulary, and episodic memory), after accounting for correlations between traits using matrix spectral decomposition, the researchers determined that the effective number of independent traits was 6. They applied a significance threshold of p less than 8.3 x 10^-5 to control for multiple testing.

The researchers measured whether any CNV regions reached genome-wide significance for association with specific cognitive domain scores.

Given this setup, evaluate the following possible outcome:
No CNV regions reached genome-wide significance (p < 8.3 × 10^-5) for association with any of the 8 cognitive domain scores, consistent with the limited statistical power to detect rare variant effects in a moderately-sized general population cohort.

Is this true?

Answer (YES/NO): NO